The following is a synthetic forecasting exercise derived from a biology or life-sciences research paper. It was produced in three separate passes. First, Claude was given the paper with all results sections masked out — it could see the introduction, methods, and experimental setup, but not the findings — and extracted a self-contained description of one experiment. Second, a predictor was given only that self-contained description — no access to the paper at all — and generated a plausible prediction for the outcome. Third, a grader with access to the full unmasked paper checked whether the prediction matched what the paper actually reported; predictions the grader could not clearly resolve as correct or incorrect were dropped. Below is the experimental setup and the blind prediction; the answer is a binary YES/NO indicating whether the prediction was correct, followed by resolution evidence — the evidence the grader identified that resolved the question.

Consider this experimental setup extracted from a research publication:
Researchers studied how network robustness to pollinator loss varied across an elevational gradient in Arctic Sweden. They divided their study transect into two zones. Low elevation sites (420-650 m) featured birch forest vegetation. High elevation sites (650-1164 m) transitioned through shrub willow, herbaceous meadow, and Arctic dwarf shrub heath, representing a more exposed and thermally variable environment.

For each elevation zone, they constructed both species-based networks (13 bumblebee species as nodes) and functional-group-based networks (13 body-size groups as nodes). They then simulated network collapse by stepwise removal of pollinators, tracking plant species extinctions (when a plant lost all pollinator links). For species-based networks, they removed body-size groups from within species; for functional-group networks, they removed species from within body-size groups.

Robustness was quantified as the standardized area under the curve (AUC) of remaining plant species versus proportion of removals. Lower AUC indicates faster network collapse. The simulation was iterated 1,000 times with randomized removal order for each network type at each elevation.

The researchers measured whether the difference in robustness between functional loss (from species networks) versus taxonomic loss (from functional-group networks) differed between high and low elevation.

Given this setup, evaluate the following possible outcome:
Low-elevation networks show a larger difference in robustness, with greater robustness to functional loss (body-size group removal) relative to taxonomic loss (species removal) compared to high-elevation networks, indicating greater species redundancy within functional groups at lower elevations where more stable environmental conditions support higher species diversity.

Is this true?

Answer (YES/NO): NO